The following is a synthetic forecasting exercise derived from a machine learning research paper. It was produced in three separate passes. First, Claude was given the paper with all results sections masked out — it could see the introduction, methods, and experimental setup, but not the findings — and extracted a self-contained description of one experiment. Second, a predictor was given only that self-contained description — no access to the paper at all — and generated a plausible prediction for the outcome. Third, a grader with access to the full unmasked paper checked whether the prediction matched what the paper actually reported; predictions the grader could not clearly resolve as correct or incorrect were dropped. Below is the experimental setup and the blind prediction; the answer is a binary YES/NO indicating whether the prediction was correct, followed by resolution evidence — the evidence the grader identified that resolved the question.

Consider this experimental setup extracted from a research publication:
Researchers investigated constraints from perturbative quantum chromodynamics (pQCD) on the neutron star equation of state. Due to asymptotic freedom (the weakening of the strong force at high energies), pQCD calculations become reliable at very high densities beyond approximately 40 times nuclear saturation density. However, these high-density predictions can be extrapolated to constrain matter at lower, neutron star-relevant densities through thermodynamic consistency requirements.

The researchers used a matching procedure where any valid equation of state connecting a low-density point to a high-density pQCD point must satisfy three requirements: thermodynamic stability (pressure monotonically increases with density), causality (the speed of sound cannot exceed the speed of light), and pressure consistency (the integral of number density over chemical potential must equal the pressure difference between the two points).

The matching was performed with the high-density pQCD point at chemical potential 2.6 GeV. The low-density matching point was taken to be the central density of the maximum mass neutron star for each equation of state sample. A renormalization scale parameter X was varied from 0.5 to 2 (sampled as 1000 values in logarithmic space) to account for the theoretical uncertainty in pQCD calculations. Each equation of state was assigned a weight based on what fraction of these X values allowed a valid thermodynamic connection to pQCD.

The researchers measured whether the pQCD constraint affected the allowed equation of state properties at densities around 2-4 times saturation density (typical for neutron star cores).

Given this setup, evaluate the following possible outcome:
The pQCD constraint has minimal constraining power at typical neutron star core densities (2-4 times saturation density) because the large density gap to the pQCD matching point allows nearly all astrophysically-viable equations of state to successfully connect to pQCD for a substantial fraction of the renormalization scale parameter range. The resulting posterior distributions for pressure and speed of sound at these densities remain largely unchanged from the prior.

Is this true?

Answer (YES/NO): YES